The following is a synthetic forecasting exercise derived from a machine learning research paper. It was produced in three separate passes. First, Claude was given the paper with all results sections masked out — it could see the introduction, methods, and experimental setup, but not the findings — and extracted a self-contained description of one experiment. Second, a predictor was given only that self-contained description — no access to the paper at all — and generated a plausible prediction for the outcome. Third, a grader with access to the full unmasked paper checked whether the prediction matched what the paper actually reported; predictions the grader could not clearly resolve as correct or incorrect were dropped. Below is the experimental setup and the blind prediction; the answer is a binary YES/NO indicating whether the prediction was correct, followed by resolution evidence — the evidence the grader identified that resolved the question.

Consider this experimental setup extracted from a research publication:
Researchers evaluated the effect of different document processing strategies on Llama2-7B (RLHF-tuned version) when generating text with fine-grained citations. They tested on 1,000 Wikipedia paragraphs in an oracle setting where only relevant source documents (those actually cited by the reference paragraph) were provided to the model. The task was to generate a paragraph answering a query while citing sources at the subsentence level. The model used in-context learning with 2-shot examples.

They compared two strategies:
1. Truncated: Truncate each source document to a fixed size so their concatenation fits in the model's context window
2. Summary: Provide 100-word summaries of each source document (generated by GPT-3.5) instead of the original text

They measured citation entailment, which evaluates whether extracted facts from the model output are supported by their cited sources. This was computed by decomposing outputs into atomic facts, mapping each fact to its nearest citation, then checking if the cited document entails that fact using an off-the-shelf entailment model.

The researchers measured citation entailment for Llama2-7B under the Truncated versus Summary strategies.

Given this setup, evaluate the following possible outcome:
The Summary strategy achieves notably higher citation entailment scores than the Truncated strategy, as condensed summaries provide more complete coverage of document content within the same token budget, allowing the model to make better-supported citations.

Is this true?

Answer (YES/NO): YES